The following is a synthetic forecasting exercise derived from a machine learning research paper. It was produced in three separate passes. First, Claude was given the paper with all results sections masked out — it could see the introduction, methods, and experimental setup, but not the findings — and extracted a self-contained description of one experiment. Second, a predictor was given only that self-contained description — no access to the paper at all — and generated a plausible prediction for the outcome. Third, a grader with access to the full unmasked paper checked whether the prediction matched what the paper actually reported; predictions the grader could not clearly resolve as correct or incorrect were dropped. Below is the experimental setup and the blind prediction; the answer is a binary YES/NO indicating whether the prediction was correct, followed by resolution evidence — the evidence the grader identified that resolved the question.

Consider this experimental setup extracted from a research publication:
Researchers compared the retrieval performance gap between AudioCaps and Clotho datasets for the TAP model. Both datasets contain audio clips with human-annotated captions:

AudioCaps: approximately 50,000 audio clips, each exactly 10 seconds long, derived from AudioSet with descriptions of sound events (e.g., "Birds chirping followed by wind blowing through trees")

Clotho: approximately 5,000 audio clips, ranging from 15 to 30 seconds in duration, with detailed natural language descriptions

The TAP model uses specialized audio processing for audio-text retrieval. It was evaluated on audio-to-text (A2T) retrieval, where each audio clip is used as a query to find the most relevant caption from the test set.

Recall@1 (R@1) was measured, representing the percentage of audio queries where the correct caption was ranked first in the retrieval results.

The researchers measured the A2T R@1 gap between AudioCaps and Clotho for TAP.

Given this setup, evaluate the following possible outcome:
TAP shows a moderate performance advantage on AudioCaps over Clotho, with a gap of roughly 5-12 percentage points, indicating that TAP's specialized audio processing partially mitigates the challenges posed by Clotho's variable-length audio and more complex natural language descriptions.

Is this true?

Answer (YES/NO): NO